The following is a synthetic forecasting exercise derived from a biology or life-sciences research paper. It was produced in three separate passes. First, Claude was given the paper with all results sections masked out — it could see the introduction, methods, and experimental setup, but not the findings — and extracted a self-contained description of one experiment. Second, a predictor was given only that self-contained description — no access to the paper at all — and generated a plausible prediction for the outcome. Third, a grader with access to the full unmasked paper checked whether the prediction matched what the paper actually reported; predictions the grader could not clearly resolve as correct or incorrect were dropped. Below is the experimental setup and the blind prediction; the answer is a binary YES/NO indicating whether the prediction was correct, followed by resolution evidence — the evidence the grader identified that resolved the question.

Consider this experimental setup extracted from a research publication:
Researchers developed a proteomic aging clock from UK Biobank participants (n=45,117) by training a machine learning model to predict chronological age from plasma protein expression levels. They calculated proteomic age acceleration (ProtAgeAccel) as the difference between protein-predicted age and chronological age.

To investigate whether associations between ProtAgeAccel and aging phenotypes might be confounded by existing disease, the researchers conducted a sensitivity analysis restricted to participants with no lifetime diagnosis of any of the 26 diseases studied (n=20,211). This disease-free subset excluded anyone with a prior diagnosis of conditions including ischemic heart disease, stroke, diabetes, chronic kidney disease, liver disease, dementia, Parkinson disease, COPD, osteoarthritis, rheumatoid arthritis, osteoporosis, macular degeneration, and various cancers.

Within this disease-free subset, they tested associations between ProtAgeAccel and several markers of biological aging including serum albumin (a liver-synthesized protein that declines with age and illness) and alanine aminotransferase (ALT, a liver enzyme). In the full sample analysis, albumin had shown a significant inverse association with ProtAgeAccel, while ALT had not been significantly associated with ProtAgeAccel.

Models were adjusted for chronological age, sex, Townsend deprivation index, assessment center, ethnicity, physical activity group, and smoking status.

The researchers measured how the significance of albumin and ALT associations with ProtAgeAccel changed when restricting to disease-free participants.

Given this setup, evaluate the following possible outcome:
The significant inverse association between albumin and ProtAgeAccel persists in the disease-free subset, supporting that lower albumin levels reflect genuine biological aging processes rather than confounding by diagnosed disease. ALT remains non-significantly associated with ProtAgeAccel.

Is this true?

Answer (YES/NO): NO